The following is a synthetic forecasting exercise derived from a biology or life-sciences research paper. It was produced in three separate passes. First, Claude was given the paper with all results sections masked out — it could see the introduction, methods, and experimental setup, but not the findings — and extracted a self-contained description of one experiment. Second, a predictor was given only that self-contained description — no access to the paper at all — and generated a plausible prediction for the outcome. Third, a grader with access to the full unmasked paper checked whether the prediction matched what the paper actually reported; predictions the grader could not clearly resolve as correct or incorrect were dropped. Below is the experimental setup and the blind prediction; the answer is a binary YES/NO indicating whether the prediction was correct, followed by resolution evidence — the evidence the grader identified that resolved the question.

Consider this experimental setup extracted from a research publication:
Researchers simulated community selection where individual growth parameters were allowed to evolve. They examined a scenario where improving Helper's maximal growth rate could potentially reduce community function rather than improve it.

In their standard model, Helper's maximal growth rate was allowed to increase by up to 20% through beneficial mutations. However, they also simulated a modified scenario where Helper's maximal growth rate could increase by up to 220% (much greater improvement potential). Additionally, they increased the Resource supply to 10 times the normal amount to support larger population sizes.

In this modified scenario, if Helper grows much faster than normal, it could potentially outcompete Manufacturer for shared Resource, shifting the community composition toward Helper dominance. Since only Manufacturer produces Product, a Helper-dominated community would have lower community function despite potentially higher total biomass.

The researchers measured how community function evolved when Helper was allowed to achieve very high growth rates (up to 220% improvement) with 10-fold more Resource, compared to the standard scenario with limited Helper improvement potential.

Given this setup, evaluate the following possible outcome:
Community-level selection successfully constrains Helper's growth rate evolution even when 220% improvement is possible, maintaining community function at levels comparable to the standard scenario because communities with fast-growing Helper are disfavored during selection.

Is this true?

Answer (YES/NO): NO